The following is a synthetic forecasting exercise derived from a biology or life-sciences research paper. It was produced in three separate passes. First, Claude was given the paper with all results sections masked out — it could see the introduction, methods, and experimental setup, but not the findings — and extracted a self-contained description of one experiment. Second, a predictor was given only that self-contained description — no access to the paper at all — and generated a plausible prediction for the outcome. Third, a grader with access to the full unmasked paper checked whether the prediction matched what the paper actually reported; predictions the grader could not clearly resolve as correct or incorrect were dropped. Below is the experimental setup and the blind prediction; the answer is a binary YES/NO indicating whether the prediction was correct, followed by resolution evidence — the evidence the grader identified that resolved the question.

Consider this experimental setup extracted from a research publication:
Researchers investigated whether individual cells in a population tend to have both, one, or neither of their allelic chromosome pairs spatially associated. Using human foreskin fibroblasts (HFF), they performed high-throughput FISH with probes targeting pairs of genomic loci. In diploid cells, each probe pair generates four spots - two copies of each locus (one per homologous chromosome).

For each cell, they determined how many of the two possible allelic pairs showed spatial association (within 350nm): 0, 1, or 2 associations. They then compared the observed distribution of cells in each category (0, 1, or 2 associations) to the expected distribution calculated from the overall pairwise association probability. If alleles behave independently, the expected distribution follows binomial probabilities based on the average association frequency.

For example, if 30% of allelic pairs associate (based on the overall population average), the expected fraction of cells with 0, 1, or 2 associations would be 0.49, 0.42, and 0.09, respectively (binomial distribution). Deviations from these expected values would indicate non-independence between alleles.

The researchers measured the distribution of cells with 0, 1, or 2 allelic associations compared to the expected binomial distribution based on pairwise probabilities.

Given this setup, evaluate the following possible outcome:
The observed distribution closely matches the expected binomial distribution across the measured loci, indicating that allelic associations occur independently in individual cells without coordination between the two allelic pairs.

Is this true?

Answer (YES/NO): YES